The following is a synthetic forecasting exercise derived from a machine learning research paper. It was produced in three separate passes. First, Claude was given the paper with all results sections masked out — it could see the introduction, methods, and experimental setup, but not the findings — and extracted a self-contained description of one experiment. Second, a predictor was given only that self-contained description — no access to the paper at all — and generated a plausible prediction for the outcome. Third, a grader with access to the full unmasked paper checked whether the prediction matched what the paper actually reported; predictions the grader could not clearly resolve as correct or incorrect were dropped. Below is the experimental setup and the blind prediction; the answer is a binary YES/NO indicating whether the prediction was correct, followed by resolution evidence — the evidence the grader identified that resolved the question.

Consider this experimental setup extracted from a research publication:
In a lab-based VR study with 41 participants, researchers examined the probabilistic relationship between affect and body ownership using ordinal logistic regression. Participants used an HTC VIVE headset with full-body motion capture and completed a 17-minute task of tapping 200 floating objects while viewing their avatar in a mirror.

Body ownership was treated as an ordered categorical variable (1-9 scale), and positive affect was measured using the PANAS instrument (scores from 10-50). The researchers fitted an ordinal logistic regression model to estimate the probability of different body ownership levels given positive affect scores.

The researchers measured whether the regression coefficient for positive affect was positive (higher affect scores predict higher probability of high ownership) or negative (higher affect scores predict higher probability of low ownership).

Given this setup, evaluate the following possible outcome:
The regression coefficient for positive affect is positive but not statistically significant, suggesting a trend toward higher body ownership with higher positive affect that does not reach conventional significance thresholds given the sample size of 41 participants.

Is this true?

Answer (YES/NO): NO